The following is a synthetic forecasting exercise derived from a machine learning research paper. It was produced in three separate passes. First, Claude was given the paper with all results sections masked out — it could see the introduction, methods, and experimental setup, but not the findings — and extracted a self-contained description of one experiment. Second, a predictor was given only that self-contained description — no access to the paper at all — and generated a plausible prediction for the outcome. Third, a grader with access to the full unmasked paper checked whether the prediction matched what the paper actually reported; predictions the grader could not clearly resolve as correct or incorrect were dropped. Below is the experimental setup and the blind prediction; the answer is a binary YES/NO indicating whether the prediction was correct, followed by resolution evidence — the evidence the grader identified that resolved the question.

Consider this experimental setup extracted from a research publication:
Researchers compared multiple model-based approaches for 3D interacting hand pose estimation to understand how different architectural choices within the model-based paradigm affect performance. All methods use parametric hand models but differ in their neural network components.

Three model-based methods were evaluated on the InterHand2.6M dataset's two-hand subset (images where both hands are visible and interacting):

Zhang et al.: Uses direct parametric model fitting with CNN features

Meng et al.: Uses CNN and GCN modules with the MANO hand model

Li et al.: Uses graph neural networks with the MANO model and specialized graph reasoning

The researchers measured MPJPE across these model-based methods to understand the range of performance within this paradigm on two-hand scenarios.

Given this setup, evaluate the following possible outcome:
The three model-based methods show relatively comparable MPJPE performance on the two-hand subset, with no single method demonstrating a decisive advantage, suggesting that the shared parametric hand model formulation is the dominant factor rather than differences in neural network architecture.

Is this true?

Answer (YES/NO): NO